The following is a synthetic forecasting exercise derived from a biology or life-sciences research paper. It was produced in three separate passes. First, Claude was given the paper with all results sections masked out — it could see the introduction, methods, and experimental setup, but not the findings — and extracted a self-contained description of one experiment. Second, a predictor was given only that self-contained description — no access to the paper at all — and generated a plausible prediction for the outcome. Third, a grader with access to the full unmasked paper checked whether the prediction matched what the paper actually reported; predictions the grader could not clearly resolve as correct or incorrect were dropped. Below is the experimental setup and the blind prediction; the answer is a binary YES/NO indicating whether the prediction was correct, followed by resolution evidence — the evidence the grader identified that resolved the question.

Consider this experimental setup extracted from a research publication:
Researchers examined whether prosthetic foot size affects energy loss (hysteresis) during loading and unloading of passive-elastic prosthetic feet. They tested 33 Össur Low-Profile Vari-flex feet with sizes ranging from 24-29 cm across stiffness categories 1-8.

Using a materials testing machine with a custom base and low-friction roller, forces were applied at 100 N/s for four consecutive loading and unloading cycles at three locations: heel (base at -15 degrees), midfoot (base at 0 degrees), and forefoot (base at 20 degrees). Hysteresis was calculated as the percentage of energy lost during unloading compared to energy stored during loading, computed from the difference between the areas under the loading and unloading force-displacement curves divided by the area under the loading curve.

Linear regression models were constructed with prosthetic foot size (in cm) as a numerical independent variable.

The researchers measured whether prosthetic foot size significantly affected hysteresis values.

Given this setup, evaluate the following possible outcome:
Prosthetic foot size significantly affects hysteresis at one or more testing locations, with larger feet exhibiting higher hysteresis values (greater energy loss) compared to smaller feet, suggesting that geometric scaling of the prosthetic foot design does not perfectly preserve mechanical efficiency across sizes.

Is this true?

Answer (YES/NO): NO